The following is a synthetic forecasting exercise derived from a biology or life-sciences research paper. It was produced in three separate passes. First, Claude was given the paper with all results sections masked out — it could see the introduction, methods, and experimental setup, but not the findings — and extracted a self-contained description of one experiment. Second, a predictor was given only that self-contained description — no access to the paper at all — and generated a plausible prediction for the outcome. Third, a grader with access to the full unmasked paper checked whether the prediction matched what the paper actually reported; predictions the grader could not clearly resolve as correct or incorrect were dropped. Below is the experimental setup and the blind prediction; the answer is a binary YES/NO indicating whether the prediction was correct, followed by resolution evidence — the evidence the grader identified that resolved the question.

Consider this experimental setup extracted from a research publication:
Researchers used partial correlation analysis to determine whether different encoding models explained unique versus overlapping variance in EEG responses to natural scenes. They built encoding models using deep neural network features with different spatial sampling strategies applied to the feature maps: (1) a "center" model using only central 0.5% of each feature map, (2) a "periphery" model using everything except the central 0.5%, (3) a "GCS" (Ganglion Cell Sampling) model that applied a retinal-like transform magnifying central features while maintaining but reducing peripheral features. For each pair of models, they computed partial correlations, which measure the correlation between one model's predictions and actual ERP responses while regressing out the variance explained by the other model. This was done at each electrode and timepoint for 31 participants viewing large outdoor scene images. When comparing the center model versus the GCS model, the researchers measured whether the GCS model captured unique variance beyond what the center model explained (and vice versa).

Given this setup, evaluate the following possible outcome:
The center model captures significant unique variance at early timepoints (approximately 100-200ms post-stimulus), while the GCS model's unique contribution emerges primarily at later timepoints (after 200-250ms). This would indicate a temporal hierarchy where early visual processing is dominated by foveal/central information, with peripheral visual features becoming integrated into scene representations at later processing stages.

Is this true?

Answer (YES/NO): NO